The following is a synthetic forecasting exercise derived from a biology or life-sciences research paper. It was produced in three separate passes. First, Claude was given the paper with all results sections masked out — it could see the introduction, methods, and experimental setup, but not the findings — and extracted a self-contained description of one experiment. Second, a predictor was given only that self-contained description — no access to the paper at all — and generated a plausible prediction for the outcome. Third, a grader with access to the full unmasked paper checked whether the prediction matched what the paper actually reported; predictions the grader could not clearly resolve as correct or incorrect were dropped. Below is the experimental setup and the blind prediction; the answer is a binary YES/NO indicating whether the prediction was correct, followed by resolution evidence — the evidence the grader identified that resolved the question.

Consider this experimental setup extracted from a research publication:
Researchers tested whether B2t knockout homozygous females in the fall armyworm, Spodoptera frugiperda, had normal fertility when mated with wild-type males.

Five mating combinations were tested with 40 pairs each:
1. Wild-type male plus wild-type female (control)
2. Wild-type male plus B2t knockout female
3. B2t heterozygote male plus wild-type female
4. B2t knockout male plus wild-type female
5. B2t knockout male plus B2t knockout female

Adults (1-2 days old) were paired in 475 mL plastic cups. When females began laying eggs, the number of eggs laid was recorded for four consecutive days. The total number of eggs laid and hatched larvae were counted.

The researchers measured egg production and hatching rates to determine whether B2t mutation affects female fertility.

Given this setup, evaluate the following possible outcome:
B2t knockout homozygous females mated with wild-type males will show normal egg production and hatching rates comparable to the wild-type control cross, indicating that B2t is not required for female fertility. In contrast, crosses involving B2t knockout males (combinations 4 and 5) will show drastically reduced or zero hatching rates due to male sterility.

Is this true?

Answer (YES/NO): YES